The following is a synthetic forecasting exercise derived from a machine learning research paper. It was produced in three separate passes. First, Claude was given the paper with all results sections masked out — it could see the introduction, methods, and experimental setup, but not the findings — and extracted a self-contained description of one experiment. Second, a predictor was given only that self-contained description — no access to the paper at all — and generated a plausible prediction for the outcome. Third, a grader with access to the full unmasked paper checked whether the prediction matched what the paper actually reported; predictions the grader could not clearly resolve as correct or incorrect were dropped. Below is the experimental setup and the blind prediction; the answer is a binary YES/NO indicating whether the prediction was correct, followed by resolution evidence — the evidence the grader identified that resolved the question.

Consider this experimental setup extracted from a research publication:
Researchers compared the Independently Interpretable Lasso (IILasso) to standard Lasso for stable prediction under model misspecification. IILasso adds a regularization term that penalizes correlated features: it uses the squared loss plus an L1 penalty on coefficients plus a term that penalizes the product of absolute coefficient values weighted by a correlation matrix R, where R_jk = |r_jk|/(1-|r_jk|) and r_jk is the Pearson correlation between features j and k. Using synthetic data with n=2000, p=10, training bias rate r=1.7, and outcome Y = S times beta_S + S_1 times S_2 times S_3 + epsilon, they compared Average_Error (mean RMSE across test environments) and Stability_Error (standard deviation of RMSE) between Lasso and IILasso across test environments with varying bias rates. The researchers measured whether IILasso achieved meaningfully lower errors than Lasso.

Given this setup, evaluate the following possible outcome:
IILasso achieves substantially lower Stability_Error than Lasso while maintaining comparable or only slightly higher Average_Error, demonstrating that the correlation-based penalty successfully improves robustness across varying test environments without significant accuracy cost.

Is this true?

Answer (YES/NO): NO